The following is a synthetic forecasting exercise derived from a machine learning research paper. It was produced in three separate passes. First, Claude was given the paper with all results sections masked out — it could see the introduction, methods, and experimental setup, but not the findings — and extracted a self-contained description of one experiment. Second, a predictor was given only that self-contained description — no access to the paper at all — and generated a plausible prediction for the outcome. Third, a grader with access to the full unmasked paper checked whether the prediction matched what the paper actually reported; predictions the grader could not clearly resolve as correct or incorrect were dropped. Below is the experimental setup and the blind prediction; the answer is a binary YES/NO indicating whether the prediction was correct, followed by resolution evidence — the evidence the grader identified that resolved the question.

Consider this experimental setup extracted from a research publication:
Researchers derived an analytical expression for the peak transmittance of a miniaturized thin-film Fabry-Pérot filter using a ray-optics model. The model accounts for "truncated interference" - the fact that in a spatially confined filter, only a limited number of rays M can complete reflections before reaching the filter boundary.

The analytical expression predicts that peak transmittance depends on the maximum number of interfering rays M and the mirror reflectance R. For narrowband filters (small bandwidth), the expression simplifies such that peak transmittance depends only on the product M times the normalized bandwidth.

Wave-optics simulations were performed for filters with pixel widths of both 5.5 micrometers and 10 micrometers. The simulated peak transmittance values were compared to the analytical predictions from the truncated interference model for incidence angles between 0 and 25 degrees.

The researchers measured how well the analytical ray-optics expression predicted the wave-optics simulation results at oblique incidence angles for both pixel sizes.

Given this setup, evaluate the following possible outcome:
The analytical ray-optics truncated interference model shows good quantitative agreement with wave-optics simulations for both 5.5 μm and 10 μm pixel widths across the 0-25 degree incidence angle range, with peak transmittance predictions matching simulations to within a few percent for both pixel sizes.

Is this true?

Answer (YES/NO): NO